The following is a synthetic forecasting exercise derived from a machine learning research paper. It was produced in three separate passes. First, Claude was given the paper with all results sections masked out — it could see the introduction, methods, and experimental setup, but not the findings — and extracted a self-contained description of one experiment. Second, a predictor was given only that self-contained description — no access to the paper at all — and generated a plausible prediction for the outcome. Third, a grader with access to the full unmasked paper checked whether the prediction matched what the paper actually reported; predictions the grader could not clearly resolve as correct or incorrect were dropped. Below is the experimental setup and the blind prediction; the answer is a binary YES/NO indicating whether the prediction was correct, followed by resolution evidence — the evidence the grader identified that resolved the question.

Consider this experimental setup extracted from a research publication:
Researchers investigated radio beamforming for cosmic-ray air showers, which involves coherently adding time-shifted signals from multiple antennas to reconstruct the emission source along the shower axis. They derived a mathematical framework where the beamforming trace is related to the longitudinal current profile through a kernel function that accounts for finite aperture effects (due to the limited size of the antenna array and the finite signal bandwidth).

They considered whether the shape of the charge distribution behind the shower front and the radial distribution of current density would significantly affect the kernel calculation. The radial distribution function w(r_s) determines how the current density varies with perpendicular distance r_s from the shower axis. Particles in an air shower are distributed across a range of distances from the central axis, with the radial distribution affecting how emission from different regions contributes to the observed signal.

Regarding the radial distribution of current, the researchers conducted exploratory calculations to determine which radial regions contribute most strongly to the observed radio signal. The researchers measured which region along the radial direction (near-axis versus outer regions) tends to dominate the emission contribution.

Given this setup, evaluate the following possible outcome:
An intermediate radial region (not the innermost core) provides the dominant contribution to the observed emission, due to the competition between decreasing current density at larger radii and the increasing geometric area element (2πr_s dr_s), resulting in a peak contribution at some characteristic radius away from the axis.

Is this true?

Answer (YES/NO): NO